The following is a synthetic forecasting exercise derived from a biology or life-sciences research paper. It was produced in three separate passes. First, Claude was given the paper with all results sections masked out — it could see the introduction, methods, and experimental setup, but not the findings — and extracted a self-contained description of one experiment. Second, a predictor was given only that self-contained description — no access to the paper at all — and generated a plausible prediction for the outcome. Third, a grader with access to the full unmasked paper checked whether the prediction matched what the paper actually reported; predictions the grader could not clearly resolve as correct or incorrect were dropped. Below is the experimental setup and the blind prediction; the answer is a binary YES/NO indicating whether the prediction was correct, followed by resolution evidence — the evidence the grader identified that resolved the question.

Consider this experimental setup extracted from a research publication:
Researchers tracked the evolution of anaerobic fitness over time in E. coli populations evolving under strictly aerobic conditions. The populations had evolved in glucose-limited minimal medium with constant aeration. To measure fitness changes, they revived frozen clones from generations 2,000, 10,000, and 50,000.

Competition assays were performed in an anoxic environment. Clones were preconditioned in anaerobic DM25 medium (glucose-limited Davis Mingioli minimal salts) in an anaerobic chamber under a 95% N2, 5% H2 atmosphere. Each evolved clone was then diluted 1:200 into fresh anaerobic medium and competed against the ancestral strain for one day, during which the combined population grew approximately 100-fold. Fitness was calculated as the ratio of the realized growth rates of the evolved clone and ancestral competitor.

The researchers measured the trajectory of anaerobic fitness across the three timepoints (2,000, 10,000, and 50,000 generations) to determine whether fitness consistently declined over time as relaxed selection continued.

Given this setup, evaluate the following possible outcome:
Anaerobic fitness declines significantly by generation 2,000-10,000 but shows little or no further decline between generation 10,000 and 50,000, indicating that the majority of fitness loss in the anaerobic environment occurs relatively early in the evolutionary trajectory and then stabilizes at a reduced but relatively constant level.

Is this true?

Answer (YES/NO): NO